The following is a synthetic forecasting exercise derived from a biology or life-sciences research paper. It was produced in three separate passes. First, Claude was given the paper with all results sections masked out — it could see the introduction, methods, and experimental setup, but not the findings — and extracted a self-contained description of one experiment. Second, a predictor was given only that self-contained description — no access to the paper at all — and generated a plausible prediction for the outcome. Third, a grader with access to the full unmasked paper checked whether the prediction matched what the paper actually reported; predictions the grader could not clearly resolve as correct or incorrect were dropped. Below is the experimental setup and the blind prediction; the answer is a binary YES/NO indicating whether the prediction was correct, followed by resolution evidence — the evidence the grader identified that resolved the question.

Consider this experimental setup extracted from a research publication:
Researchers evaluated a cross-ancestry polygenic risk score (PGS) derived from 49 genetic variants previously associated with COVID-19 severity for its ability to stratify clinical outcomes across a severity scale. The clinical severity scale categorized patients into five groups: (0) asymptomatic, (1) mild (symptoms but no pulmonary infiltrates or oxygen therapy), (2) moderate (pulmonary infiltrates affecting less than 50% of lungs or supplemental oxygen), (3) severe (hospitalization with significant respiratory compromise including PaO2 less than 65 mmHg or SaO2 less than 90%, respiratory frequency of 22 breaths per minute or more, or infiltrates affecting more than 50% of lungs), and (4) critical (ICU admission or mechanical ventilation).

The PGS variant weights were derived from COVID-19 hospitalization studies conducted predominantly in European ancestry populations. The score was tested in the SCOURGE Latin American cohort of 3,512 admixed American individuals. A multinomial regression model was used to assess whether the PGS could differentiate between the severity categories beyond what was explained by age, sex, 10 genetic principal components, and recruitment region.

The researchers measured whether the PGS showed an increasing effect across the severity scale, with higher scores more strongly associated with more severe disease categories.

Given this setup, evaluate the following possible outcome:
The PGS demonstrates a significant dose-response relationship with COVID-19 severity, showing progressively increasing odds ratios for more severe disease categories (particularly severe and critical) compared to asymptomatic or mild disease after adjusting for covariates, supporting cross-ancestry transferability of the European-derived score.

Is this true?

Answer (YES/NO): NO